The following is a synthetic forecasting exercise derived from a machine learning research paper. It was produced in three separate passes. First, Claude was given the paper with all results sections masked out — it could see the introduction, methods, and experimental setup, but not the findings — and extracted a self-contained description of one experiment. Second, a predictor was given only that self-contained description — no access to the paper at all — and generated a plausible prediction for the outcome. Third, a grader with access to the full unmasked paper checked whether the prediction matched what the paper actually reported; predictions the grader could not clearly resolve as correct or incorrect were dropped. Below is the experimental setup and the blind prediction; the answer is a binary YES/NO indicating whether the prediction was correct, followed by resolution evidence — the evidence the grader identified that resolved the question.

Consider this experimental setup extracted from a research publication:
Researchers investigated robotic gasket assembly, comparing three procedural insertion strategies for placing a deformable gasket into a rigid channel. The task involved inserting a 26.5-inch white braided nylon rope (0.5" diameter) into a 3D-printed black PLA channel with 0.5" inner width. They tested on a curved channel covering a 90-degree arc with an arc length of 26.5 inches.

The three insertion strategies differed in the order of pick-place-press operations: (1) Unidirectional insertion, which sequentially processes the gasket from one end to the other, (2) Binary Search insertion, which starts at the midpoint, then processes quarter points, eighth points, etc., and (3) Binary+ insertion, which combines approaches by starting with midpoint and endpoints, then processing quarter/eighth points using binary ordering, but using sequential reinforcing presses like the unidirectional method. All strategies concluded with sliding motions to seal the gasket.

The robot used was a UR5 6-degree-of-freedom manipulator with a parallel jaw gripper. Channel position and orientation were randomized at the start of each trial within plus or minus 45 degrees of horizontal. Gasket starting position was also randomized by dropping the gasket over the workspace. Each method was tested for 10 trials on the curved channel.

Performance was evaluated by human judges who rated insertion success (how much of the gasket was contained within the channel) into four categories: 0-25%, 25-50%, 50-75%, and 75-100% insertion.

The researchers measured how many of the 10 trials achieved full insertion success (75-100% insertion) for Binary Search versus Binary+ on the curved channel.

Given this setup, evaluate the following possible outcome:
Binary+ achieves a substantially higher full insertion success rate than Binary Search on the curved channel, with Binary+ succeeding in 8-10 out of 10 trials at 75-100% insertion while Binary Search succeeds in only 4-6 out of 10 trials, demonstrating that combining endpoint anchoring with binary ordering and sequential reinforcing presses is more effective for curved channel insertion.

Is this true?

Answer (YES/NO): NO